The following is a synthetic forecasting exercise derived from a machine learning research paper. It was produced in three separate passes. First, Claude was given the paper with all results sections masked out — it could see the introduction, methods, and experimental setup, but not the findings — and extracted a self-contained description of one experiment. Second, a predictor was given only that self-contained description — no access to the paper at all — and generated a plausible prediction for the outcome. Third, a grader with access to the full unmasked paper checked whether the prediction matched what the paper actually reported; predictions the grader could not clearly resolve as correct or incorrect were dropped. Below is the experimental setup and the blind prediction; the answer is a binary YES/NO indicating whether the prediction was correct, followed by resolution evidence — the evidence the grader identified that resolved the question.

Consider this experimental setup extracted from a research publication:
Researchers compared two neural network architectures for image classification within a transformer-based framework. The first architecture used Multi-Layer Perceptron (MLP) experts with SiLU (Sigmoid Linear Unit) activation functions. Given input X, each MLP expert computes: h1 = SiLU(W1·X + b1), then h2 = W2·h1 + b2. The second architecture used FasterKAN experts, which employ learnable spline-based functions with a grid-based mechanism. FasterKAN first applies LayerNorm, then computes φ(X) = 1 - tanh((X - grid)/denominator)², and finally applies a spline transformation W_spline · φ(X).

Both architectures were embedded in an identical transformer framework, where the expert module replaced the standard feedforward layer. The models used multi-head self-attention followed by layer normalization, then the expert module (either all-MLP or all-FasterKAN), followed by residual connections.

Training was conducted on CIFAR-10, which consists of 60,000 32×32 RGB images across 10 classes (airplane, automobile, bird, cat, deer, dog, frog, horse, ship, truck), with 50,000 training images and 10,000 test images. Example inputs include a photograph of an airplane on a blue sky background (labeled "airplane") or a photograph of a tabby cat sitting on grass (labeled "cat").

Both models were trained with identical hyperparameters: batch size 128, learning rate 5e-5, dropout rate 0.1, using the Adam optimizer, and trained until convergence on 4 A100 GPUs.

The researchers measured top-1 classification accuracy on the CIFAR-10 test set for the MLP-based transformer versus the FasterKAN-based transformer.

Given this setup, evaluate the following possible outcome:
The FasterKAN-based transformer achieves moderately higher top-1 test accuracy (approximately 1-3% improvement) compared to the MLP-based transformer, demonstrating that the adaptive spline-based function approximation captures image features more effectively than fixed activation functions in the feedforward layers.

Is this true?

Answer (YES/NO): NO